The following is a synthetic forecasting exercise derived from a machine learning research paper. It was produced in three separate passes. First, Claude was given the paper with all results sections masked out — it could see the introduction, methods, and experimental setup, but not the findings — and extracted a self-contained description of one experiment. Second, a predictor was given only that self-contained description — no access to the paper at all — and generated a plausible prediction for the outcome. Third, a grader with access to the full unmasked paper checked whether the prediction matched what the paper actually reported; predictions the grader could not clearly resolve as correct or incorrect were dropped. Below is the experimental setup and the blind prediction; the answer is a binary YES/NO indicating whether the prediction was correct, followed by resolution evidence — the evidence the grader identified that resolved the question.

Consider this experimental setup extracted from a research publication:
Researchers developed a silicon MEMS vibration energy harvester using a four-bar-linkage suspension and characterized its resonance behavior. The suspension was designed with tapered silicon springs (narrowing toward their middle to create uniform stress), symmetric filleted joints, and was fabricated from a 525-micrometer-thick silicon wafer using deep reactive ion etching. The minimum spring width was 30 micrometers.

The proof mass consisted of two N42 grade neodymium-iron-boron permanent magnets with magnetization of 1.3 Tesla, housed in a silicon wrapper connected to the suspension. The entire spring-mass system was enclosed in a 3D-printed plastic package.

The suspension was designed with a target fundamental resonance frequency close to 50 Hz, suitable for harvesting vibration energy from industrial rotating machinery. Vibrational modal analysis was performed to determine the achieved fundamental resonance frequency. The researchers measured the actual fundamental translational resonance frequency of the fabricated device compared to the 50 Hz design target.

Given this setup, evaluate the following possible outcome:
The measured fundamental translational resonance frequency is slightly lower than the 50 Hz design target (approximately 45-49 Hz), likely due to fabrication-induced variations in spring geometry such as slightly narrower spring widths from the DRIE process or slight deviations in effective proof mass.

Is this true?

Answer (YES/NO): NO